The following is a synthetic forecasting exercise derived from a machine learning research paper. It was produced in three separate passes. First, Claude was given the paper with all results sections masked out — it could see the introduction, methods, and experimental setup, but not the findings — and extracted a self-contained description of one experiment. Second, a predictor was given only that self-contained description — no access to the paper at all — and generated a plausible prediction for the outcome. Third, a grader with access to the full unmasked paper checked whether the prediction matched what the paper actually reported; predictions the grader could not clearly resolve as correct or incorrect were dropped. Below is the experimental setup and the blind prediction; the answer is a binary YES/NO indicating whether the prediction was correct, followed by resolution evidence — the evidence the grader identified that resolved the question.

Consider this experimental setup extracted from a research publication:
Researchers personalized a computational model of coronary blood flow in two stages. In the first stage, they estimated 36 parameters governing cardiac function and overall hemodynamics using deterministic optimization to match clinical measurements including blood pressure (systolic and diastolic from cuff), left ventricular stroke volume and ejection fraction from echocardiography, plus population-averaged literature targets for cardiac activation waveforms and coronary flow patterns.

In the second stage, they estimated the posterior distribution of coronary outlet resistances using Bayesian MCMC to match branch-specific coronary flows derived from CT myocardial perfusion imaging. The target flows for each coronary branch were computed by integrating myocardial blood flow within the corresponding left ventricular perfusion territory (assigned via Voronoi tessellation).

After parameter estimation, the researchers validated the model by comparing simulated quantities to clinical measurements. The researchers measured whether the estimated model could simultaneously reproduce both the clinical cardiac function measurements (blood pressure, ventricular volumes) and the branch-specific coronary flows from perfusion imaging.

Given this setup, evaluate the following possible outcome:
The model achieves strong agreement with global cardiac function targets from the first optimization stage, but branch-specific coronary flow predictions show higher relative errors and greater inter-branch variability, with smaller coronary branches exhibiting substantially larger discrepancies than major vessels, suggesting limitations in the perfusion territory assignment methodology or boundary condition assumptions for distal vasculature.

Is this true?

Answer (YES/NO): NO